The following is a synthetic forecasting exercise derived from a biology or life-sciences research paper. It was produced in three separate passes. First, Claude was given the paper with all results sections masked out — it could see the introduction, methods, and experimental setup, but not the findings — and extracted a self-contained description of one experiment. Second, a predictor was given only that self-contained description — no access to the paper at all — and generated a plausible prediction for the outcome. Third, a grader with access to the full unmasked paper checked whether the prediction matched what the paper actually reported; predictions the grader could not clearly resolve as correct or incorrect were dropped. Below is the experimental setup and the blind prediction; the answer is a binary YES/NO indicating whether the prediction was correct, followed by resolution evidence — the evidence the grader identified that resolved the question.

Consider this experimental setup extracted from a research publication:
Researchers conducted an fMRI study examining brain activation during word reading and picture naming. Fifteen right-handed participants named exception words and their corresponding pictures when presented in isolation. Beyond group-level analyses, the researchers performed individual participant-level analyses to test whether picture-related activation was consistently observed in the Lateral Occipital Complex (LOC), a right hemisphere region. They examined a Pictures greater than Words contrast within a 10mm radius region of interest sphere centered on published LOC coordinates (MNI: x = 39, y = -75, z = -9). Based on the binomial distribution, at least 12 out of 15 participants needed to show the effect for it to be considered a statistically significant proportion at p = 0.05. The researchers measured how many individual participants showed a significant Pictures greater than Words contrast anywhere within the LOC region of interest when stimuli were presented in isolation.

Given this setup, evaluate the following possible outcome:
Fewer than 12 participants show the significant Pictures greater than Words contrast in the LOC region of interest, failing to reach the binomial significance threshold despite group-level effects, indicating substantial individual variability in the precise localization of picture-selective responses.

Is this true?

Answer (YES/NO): NO